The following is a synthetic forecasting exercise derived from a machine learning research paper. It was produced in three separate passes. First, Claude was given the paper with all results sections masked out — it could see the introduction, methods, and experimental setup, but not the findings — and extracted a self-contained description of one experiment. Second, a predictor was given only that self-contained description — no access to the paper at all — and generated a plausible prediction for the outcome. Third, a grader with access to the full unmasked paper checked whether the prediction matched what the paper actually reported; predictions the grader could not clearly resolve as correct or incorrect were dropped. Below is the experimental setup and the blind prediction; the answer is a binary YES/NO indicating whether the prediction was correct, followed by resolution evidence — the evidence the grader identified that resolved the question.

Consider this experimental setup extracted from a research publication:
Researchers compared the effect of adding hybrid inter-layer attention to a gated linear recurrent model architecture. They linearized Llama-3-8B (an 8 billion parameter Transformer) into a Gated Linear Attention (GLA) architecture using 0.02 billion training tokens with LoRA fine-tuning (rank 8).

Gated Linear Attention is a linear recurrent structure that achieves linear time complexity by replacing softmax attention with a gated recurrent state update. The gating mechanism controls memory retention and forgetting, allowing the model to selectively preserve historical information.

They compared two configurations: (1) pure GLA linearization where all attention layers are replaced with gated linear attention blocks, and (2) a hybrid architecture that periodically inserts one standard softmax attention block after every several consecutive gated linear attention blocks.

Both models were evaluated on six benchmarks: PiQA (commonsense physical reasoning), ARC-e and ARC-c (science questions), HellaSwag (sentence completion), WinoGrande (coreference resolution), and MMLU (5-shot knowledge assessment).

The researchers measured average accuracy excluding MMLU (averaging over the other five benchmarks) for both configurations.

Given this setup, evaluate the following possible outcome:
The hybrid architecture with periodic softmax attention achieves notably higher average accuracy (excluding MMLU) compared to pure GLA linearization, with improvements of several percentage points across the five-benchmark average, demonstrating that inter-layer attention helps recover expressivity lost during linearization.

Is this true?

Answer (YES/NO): NO